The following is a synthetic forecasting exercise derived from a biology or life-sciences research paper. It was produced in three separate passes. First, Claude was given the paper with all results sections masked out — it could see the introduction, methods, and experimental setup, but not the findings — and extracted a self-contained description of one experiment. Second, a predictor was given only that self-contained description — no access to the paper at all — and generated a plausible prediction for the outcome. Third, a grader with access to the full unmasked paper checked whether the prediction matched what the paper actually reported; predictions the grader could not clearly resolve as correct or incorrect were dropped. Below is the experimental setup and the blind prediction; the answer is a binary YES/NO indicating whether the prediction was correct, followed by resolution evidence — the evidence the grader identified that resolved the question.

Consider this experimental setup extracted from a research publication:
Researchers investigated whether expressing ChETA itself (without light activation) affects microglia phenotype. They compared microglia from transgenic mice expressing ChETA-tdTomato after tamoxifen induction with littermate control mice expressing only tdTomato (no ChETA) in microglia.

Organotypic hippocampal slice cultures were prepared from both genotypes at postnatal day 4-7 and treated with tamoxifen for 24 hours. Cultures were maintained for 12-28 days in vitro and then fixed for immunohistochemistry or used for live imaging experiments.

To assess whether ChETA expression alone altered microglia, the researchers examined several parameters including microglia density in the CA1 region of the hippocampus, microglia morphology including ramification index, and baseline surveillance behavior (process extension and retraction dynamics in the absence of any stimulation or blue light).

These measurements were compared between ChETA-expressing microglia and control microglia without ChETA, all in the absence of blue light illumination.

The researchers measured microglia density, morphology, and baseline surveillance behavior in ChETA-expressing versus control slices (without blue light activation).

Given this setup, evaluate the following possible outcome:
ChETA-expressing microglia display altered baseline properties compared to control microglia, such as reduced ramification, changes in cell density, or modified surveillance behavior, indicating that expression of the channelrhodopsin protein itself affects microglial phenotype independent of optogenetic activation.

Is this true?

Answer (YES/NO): NO